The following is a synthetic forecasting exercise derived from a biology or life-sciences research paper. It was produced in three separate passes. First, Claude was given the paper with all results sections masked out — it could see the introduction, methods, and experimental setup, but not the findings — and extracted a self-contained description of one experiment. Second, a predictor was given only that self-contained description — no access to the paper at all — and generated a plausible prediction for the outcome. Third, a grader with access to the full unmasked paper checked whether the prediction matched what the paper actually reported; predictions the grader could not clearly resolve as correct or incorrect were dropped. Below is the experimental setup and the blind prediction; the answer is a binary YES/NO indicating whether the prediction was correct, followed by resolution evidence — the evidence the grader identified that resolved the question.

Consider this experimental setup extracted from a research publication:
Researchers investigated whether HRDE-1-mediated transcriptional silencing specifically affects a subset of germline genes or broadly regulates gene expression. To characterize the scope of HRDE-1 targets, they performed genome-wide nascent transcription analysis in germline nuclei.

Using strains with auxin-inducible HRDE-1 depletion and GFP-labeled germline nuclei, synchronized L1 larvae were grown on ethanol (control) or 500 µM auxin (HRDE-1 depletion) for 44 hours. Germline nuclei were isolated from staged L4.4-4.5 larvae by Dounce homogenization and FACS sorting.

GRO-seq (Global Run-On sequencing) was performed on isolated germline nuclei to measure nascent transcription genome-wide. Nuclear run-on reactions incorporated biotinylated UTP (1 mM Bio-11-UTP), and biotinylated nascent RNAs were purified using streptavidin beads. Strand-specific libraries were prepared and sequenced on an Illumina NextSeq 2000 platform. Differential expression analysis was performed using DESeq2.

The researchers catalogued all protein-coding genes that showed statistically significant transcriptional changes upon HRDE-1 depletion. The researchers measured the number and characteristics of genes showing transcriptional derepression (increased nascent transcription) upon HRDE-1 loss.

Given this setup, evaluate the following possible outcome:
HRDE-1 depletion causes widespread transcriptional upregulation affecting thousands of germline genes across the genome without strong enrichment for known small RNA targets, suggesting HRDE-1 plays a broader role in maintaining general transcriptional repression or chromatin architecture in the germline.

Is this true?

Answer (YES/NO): NO